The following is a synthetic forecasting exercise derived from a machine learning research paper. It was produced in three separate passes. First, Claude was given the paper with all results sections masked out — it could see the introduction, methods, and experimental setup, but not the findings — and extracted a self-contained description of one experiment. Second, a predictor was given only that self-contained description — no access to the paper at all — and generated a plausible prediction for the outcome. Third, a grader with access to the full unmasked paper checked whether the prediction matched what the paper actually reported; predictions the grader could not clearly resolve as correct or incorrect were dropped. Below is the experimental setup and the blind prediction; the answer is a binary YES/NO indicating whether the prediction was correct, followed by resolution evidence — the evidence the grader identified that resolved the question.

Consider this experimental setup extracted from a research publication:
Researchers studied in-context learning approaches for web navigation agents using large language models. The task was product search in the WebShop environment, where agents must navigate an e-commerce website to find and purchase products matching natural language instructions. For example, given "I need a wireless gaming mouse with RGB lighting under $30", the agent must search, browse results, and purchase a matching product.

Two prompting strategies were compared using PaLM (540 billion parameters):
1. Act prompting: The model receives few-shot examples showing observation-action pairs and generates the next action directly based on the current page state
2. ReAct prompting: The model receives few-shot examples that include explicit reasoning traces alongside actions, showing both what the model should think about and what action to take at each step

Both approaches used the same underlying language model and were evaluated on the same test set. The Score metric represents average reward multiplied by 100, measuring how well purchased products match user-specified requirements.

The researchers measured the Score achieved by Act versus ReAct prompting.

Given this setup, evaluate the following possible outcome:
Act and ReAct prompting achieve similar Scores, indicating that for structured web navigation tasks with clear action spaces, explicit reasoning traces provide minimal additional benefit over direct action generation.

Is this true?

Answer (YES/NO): NO